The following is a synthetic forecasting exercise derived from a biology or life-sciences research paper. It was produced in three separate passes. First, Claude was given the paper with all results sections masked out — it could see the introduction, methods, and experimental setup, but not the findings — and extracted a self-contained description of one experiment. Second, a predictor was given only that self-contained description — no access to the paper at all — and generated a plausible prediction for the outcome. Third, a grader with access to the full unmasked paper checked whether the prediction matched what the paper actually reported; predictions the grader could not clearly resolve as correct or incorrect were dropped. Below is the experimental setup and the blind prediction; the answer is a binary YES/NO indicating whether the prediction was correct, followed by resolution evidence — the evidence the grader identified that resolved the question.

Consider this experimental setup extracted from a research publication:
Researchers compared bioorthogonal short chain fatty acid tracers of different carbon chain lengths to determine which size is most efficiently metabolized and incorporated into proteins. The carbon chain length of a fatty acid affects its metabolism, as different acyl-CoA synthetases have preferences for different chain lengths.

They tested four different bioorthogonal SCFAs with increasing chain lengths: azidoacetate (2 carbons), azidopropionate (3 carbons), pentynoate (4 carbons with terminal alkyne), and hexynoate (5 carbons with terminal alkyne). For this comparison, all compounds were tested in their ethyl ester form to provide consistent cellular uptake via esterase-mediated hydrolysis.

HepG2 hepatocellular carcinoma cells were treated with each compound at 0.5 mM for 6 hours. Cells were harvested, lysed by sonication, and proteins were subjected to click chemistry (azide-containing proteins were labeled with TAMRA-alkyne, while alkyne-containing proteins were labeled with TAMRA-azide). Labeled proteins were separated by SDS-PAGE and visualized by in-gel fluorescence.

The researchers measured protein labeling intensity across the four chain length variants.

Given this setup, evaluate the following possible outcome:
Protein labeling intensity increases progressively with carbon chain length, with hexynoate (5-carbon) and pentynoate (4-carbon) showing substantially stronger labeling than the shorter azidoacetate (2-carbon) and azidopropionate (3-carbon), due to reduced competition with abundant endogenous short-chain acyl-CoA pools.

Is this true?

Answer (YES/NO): NO